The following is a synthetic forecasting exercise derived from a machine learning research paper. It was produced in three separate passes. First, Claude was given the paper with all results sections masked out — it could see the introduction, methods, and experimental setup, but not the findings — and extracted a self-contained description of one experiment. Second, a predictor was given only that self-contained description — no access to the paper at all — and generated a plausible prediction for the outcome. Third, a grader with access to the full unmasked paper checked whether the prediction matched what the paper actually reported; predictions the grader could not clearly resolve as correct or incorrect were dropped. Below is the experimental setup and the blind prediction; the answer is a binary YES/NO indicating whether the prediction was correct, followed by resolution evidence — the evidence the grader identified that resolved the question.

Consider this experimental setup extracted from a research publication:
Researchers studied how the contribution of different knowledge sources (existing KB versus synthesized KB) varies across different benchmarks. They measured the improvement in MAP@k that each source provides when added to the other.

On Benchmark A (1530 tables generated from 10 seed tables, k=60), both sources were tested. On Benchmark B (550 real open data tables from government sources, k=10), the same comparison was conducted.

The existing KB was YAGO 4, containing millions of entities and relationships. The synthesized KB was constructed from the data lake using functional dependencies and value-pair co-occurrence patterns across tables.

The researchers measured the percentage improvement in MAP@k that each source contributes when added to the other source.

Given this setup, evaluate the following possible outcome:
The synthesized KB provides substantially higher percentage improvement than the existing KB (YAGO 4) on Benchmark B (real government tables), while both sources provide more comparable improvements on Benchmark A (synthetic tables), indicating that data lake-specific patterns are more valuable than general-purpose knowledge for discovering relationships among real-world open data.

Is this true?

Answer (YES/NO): NO